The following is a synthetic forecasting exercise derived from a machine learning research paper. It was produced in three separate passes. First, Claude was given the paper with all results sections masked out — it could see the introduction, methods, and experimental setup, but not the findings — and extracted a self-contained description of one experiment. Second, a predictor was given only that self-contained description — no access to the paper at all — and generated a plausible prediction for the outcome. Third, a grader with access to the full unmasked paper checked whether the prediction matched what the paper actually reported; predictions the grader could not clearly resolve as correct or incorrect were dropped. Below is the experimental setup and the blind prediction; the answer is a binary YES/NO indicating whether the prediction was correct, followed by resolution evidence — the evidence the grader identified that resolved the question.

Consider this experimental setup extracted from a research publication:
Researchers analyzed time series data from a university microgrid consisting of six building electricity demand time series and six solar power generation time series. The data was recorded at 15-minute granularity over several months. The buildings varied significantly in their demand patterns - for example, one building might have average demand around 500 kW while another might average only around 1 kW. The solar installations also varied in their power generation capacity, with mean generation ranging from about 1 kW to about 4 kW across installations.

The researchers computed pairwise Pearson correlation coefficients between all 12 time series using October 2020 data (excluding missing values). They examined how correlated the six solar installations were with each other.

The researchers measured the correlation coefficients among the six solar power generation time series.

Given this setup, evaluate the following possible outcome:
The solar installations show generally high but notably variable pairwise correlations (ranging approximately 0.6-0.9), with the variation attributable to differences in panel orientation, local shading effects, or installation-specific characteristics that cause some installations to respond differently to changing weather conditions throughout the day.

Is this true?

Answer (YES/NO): NO